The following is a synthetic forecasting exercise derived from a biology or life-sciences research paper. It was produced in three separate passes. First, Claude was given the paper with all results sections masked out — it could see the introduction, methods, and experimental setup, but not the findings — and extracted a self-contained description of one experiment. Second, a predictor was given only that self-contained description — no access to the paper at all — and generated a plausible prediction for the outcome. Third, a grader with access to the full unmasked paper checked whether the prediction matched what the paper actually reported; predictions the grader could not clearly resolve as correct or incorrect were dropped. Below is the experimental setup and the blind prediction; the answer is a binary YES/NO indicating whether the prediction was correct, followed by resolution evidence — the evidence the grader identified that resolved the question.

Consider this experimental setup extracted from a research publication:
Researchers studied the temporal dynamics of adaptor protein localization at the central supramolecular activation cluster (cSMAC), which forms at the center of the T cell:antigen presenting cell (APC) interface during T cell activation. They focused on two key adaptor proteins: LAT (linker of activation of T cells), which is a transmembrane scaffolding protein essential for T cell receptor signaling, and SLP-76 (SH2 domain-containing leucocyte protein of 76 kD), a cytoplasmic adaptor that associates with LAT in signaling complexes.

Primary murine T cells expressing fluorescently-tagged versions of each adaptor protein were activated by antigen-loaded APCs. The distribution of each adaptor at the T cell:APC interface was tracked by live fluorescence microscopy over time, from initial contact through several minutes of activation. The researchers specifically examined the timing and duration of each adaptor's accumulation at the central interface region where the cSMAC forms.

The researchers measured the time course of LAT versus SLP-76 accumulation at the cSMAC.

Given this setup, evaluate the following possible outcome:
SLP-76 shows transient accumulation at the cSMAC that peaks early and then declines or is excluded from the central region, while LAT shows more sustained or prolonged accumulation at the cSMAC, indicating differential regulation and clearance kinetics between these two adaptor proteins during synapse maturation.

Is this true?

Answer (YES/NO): YES